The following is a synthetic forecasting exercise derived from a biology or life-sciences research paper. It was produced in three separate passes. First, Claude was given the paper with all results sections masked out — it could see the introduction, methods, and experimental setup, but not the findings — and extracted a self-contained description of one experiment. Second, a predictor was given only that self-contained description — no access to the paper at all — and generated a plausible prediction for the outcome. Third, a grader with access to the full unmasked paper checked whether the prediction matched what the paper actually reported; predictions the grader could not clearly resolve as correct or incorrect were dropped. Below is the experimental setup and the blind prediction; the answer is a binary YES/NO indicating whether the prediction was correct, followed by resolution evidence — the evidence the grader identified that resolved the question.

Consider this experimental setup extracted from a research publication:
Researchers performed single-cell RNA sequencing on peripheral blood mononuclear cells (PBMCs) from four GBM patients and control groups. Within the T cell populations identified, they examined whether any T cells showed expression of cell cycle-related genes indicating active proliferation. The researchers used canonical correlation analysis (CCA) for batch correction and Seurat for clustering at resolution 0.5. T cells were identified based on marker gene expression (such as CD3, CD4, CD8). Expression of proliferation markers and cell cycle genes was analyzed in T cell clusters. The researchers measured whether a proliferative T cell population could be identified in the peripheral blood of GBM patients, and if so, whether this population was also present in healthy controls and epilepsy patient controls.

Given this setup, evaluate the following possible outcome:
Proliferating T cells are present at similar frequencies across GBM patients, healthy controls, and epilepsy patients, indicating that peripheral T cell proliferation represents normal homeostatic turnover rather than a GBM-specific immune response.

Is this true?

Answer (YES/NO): NO